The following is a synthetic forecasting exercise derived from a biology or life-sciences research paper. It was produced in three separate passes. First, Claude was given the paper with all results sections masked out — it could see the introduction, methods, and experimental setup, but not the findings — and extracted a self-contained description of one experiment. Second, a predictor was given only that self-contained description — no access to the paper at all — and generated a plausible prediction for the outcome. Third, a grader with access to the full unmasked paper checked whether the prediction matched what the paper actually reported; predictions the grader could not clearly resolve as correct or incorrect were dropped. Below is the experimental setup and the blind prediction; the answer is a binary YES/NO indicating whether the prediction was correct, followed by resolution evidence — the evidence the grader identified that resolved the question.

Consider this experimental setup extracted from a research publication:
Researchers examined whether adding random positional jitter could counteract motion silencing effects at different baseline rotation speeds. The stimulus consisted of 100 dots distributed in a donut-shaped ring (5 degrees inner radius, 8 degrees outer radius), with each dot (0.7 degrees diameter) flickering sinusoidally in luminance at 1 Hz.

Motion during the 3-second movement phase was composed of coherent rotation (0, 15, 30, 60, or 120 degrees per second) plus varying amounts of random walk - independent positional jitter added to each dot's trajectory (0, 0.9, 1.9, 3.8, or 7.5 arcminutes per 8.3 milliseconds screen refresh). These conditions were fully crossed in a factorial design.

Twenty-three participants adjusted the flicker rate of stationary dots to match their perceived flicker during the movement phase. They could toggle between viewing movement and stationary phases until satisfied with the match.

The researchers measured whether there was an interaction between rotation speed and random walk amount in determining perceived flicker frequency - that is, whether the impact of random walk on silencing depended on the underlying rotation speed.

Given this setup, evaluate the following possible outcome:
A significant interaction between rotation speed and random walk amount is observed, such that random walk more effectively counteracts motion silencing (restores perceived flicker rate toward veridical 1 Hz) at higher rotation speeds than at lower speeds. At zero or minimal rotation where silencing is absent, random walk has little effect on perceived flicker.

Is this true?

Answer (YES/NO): NO